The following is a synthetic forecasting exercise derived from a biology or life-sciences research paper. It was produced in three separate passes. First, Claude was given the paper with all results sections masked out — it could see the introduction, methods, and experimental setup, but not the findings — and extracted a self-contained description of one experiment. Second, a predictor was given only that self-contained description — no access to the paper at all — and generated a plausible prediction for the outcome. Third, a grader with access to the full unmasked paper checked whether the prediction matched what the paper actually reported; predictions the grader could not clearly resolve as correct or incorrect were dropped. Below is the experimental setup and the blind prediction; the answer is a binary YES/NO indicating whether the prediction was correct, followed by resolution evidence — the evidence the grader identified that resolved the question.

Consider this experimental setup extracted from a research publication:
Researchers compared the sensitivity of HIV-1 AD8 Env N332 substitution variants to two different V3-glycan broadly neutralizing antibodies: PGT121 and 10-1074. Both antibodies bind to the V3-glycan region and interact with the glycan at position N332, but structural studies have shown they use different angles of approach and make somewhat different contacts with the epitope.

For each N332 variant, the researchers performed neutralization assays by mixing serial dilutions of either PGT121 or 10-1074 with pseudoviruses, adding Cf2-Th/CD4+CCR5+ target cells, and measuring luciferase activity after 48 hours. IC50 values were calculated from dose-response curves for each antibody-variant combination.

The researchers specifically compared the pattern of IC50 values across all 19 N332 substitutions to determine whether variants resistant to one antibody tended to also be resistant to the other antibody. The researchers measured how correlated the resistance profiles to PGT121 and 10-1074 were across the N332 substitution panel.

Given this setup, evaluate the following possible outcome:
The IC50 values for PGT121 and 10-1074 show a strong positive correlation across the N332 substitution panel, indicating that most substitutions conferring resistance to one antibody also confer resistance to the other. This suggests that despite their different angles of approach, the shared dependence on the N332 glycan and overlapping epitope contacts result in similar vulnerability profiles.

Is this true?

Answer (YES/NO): NO